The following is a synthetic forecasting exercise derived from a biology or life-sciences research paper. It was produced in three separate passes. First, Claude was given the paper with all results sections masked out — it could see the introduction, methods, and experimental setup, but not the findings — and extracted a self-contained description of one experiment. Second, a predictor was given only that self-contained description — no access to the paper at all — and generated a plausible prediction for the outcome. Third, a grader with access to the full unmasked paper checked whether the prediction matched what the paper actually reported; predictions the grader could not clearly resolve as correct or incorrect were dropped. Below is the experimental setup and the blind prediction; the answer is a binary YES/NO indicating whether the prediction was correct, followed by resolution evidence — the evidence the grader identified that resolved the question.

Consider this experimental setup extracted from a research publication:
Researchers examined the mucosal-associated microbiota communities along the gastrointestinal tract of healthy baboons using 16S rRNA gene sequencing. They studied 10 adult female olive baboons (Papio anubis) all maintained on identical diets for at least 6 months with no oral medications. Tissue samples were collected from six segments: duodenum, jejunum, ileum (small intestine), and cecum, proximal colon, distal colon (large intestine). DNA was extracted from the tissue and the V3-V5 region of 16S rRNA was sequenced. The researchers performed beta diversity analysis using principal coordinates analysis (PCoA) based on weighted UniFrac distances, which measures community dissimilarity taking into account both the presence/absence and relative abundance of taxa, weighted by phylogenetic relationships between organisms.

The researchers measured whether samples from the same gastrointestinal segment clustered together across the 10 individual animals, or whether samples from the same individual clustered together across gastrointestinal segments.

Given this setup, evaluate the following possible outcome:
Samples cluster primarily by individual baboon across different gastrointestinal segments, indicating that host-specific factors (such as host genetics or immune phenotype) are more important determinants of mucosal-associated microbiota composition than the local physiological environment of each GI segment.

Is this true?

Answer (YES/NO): NO